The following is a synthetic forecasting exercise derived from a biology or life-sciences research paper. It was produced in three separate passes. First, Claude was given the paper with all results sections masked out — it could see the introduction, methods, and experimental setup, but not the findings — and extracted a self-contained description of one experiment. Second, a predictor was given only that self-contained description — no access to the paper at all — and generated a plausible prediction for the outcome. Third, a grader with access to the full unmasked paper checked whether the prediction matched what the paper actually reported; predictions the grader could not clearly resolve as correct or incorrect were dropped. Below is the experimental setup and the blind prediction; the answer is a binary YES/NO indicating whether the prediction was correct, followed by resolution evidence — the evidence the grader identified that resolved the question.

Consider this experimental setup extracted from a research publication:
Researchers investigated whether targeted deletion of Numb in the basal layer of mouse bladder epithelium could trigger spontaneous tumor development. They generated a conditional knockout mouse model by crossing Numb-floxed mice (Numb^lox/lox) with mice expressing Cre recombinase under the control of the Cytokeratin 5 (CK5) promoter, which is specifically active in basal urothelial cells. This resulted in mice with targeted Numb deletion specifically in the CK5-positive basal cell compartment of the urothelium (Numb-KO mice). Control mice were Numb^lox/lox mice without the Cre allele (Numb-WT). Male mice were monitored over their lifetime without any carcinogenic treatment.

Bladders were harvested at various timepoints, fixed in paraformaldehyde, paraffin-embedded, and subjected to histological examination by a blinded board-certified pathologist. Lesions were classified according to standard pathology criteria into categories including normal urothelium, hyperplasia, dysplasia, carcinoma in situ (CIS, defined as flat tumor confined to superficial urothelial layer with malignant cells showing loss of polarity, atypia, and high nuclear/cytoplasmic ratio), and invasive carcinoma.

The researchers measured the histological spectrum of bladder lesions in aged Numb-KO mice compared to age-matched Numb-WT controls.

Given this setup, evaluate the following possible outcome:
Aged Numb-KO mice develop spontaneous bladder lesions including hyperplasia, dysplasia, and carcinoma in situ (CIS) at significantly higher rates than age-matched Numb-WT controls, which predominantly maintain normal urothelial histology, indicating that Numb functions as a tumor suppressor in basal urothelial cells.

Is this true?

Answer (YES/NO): YES